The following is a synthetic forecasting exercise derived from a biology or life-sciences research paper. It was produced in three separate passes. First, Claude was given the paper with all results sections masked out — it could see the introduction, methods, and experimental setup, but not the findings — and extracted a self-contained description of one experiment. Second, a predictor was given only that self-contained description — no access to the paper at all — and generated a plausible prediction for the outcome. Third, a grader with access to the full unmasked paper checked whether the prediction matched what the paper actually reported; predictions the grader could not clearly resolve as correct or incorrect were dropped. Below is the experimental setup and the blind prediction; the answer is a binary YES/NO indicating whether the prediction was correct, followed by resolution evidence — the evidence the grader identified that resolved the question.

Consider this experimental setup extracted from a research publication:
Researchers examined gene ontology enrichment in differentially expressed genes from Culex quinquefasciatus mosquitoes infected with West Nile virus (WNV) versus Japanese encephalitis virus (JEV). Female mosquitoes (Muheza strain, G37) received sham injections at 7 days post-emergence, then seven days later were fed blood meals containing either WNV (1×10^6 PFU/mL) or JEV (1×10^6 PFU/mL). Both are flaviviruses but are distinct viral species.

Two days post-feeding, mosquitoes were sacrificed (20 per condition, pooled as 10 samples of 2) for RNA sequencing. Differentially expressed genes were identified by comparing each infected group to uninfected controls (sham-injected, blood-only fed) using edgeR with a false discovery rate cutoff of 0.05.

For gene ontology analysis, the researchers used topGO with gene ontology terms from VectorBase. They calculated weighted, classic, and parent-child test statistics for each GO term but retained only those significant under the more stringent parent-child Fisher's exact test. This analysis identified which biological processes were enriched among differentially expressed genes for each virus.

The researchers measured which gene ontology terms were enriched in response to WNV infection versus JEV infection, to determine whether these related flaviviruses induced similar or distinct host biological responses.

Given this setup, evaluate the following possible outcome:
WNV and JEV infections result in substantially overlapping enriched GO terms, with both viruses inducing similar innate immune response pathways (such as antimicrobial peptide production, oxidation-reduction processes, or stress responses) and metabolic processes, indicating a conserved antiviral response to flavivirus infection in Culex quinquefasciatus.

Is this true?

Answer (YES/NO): NO